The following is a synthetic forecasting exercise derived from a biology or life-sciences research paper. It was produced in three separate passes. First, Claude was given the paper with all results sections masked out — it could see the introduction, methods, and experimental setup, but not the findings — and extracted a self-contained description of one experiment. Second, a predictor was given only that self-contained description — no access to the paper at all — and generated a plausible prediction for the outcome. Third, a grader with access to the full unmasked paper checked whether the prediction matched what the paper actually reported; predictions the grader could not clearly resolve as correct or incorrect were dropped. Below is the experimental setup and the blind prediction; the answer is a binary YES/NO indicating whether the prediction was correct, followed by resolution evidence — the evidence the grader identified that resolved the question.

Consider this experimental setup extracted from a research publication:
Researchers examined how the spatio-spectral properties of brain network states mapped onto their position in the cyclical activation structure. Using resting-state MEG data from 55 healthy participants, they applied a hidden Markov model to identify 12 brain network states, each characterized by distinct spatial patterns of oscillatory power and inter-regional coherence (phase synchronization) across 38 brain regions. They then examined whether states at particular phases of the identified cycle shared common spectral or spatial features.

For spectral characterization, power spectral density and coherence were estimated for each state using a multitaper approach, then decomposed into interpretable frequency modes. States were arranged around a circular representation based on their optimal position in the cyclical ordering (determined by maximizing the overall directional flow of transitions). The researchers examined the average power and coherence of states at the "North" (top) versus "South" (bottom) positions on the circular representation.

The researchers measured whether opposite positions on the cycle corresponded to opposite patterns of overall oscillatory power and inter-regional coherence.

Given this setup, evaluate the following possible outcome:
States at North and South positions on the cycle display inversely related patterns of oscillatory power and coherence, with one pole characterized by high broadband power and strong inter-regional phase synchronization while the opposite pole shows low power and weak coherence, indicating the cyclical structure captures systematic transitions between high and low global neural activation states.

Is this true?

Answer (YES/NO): NO